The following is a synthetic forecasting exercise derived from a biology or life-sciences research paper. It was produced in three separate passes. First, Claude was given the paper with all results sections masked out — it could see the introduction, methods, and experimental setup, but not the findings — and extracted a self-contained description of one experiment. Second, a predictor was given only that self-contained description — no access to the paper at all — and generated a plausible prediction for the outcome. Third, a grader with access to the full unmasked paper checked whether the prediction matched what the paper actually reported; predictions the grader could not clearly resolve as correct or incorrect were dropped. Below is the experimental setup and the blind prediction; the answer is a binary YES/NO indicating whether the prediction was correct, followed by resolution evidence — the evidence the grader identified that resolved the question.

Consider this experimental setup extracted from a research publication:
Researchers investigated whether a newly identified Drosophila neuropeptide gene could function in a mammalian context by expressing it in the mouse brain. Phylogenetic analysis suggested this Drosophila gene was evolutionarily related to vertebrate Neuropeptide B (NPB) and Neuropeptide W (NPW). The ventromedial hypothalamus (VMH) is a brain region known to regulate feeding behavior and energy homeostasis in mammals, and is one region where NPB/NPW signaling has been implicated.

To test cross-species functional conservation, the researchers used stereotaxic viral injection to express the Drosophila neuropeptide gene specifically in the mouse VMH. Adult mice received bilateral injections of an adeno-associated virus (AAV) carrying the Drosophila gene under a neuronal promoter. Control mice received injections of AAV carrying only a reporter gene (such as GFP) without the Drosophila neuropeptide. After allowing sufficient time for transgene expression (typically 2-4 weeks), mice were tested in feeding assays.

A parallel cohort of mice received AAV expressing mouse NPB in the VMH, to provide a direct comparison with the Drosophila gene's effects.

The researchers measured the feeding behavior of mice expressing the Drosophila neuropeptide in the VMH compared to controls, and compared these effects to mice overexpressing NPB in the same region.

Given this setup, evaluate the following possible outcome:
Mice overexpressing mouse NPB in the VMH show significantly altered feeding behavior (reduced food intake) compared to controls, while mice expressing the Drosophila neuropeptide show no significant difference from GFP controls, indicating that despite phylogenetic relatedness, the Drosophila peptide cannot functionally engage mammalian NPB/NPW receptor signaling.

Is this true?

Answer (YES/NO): NO